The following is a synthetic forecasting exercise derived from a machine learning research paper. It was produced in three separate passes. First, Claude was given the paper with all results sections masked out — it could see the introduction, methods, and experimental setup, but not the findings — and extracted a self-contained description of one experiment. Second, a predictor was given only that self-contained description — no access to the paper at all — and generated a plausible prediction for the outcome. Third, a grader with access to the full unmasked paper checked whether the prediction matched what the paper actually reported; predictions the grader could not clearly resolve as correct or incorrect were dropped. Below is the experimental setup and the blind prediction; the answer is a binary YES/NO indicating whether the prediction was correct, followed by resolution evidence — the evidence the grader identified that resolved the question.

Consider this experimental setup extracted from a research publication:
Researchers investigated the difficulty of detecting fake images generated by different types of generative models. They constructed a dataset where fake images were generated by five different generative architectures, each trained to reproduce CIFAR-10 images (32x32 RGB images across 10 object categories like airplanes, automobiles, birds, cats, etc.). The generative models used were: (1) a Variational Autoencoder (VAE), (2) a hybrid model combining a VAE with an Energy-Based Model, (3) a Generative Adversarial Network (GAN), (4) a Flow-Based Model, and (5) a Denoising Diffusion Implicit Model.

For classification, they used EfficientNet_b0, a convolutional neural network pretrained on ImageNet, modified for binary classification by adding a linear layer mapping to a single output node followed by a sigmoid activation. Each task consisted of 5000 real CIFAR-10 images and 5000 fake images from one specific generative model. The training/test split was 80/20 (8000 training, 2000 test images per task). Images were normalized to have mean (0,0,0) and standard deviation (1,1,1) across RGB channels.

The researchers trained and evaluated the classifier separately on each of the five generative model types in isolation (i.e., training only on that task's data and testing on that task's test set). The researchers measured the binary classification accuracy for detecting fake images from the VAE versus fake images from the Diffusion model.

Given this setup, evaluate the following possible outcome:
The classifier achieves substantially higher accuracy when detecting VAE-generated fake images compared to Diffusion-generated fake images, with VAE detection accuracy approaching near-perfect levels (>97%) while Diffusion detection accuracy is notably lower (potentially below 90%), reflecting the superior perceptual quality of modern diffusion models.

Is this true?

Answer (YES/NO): YES